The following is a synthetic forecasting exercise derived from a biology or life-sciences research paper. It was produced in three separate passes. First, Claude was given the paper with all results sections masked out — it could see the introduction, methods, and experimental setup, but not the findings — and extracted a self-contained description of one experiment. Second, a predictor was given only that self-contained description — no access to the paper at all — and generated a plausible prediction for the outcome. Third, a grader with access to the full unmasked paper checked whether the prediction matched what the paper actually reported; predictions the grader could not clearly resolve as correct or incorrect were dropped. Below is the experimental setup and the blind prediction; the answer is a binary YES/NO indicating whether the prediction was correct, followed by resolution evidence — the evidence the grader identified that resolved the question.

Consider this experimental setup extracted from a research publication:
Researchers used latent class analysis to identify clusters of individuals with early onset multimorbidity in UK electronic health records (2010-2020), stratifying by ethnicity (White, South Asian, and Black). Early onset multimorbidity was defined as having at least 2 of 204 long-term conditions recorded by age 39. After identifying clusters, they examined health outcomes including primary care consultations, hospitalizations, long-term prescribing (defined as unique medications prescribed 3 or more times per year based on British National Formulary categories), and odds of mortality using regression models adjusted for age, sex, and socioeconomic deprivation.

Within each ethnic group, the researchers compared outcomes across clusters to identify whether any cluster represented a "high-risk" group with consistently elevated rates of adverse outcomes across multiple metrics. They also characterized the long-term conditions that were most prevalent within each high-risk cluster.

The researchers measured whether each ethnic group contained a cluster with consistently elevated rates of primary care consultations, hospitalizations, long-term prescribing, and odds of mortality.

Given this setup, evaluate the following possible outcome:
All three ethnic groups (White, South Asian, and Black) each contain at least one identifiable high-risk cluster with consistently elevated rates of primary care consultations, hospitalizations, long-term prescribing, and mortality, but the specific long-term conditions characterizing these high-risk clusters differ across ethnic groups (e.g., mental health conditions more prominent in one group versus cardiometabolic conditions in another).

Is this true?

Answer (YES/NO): NO